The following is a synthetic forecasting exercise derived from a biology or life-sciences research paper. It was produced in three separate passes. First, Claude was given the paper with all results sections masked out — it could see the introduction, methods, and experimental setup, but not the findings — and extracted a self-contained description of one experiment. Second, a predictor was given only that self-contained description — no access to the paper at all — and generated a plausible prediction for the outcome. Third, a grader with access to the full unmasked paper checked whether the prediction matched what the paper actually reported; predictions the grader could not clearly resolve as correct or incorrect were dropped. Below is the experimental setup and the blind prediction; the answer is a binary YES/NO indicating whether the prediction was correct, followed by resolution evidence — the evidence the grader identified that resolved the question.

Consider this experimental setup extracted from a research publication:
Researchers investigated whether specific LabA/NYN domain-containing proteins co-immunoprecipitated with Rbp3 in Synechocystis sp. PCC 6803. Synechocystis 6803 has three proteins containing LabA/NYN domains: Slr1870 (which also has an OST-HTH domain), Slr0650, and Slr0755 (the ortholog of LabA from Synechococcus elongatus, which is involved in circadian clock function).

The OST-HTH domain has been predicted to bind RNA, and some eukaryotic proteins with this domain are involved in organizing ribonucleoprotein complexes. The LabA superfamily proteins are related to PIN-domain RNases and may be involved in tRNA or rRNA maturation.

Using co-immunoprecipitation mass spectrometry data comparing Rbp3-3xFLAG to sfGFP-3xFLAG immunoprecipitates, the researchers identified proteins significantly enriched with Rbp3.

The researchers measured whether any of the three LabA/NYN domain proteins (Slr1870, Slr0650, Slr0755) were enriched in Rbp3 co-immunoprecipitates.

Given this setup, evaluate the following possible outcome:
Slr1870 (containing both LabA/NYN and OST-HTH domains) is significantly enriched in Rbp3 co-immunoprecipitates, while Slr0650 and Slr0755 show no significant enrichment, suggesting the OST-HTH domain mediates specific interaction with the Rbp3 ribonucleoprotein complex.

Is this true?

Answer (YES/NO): NO